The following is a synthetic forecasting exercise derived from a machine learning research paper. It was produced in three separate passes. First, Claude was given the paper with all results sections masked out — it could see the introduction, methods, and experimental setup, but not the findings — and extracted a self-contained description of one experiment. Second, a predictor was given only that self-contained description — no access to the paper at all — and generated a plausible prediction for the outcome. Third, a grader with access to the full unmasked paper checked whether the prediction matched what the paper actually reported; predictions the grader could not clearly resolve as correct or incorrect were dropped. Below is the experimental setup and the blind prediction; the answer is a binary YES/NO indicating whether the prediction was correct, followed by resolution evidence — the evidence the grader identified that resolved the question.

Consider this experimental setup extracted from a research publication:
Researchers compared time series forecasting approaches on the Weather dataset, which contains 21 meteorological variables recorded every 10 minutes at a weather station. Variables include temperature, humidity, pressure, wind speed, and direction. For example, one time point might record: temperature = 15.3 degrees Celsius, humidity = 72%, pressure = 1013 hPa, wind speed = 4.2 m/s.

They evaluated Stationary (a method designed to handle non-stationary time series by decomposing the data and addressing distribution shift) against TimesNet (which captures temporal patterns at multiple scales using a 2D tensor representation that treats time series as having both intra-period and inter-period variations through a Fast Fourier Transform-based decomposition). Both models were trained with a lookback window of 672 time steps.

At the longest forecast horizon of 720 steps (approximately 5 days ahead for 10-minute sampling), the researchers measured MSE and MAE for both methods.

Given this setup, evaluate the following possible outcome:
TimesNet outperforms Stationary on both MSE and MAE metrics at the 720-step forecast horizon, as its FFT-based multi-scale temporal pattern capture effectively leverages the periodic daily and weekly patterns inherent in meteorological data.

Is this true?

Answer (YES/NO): YES